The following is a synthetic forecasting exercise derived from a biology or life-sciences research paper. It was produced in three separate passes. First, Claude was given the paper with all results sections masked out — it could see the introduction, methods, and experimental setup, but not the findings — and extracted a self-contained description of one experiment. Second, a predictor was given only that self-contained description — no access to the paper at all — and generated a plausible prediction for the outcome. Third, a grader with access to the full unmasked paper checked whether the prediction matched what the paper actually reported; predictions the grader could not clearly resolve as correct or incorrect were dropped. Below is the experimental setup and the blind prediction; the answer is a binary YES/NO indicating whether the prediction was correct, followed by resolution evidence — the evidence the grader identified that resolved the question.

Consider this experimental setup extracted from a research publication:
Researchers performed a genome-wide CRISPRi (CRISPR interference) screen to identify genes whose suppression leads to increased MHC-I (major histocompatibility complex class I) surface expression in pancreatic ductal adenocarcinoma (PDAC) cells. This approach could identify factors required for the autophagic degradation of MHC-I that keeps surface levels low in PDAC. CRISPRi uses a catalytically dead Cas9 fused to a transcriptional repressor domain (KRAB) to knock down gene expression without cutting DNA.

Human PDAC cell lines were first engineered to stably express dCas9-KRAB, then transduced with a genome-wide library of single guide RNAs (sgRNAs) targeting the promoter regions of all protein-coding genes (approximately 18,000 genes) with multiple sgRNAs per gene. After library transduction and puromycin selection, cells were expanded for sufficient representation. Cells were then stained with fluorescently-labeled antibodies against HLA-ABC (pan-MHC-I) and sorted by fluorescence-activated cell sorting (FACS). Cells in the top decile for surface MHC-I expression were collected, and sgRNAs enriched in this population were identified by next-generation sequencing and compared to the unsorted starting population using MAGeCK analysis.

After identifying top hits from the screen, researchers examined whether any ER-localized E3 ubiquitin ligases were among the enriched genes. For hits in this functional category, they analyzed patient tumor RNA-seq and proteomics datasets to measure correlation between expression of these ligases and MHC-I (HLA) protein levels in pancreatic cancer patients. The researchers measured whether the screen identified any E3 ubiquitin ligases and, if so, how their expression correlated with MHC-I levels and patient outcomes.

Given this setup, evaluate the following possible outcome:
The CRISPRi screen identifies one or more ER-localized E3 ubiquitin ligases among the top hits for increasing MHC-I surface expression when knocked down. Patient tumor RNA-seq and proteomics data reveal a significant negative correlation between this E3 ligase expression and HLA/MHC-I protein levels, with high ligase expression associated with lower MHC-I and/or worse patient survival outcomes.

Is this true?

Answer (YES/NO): YES